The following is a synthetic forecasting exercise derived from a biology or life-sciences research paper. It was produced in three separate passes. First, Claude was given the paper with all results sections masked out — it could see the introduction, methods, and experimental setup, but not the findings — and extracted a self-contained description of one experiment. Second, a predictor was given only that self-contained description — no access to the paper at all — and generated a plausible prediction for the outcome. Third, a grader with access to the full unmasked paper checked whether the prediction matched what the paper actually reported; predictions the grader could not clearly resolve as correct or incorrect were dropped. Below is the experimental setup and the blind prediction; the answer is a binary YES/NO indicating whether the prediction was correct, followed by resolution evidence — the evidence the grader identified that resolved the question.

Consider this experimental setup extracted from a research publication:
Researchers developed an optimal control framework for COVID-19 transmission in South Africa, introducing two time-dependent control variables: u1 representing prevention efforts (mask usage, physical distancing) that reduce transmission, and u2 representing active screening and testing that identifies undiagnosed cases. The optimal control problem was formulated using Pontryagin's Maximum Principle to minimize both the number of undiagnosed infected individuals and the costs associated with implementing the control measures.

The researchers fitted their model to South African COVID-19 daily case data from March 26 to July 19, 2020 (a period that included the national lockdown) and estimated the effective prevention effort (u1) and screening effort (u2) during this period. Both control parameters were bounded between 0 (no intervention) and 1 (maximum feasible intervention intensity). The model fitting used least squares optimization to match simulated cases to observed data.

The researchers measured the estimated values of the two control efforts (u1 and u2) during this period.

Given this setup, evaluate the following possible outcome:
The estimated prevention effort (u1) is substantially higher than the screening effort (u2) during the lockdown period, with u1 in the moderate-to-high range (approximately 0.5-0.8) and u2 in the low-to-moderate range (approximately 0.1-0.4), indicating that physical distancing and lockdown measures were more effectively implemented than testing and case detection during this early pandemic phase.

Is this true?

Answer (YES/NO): YES